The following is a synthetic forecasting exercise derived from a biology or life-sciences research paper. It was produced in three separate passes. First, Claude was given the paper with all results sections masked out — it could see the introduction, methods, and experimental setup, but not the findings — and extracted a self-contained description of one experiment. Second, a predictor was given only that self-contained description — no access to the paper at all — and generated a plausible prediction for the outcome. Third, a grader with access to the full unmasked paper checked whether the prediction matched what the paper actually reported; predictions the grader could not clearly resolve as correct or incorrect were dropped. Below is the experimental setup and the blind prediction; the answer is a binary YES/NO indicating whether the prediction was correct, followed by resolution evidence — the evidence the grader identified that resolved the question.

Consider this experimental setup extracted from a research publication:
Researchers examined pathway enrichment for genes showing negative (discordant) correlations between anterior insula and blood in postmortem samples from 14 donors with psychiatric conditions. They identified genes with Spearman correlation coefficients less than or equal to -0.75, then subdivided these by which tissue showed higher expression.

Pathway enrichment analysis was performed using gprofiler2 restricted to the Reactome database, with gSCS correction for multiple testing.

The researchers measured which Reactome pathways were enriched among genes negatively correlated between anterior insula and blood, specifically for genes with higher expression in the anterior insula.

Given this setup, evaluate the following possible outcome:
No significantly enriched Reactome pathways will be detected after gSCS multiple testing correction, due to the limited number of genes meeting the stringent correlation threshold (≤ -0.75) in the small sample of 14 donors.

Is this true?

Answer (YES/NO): NO